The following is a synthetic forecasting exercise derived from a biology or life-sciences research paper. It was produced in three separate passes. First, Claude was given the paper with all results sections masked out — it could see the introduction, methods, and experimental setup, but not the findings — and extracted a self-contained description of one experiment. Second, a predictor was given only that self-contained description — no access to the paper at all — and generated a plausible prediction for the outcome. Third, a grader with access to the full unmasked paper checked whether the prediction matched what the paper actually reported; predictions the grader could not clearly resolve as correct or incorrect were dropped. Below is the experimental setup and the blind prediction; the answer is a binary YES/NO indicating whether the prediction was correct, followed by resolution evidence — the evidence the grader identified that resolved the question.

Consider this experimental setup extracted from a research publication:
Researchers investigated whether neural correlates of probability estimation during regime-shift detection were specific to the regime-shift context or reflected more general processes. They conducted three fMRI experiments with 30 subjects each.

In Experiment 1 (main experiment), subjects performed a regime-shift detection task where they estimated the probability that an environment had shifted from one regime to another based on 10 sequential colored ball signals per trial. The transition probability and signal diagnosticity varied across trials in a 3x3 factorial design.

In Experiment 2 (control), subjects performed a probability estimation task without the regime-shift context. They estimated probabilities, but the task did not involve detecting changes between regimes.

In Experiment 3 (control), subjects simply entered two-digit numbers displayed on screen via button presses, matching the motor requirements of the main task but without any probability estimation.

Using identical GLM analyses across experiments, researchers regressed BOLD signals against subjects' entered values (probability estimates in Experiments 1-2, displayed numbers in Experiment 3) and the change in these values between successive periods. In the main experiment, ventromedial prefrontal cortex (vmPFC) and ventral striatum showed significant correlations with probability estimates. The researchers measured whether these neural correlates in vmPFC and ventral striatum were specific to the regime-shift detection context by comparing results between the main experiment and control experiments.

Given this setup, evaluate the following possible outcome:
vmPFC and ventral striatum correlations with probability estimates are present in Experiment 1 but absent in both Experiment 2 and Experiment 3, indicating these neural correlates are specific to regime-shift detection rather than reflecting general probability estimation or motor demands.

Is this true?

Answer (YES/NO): YES